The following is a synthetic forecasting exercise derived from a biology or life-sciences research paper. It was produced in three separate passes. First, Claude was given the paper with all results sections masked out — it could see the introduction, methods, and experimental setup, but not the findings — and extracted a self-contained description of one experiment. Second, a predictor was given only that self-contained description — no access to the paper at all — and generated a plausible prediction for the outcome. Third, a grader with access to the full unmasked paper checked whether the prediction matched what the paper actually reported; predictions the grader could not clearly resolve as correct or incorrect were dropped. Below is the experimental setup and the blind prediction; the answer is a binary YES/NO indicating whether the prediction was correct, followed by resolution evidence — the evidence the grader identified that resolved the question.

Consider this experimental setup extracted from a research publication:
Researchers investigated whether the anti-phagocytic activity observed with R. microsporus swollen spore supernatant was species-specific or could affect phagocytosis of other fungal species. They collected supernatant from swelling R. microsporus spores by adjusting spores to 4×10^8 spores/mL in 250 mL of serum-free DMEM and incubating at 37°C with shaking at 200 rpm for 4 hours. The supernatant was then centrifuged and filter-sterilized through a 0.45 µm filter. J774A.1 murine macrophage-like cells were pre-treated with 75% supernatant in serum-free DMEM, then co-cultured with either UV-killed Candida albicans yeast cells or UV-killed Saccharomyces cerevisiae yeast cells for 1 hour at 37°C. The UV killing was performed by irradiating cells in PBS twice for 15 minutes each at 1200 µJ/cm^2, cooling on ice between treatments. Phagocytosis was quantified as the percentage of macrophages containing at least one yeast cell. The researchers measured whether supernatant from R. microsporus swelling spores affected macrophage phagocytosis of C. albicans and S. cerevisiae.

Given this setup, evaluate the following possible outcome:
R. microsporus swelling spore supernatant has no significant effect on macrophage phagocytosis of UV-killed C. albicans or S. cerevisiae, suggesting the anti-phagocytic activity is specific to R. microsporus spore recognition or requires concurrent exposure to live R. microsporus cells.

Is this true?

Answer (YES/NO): NO